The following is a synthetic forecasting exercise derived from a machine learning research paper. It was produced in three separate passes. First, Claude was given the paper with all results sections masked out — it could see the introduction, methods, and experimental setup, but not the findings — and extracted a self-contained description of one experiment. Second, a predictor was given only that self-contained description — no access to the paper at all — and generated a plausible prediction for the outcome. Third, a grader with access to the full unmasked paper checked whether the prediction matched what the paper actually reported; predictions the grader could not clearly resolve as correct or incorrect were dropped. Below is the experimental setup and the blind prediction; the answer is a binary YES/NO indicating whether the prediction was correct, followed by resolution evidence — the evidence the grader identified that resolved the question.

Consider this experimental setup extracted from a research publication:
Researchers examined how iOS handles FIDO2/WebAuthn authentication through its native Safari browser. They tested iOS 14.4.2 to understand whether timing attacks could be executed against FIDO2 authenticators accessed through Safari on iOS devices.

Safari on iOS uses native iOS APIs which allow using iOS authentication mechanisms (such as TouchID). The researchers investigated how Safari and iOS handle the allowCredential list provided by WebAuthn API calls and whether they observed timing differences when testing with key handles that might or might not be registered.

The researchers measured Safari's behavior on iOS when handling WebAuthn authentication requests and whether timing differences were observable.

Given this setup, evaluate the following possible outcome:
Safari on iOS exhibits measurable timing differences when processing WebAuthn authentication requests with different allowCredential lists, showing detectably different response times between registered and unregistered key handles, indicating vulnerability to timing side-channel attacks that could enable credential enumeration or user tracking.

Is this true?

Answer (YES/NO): NO